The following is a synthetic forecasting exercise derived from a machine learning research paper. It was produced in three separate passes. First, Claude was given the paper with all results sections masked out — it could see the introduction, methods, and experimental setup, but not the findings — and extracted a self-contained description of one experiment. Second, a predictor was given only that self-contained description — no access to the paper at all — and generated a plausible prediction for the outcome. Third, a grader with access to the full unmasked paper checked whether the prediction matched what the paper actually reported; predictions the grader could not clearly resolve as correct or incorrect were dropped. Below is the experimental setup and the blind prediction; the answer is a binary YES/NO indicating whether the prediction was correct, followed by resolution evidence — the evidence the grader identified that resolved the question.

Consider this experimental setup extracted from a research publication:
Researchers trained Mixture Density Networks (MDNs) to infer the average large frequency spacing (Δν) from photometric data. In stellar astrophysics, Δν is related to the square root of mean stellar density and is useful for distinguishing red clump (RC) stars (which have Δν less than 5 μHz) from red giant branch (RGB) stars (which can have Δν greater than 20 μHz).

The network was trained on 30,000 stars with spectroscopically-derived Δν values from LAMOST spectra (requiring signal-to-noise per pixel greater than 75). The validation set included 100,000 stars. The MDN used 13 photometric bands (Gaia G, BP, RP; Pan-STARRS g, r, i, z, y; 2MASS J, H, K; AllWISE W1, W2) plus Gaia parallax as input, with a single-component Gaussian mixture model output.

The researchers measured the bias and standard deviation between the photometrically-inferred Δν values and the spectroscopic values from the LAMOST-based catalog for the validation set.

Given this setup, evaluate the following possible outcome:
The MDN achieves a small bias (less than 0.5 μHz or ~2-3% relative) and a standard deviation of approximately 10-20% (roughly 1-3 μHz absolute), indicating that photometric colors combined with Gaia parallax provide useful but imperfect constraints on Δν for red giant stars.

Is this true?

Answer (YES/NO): YES